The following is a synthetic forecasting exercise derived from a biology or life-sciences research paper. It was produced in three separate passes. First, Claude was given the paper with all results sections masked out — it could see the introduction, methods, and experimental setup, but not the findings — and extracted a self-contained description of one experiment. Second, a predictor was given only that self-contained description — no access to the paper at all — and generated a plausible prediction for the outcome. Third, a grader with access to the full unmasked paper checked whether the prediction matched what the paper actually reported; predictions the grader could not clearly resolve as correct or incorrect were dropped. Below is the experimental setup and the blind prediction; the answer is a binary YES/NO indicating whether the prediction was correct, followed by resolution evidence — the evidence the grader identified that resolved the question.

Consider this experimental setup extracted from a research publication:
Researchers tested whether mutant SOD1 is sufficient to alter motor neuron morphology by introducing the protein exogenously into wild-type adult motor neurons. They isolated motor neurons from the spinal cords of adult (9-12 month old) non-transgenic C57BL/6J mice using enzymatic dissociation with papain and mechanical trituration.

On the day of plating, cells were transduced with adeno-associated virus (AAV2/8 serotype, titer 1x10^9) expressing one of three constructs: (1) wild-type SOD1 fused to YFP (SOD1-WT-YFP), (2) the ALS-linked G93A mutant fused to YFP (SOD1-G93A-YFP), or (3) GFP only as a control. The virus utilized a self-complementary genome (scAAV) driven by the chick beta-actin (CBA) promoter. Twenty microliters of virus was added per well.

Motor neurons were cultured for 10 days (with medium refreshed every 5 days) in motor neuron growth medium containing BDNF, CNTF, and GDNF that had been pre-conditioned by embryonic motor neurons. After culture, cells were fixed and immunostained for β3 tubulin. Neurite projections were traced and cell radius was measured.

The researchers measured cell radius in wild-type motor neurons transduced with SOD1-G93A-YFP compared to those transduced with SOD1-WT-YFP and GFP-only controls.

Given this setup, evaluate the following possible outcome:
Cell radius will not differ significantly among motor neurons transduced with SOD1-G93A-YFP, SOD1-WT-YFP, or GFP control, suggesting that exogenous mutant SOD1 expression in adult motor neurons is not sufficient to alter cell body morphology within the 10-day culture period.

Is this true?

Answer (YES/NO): NO